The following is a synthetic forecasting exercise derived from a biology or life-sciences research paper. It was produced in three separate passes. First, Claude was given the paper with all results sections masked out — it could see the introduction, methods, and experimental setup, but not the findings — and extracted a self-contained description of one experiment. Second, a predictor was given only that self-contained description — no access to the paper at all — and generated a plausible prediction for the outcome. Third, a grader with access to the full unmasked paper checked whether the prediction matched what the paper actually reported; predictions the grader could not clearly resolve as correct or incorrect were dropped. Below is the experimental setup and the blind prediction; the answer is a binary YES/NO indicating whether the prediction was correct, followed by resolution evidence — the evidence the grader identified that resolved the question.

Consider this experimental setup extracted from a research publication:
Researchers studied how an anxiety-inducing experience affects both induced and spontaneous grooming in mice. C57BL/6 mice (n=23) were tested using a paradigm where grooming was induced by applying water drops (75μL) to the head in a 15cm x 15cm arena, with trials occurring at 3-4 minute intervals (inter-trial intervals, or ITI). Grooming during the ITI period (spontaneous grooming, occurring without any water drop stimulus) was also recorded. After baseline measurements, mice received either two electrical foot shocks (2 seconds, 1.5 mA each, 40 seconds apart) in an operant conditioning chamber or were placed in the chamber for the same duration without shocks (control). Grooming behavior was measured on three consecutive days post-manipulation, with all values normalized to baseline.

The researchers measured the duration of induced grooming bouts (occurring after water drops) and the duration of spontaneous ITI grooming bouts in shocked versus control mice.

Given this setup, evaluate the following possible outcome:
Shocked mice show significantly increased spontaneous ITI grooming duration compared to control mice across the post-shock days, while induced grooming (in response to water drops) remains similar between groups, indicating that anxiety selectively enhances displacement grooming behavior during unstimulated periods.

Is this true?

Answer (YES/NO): NO